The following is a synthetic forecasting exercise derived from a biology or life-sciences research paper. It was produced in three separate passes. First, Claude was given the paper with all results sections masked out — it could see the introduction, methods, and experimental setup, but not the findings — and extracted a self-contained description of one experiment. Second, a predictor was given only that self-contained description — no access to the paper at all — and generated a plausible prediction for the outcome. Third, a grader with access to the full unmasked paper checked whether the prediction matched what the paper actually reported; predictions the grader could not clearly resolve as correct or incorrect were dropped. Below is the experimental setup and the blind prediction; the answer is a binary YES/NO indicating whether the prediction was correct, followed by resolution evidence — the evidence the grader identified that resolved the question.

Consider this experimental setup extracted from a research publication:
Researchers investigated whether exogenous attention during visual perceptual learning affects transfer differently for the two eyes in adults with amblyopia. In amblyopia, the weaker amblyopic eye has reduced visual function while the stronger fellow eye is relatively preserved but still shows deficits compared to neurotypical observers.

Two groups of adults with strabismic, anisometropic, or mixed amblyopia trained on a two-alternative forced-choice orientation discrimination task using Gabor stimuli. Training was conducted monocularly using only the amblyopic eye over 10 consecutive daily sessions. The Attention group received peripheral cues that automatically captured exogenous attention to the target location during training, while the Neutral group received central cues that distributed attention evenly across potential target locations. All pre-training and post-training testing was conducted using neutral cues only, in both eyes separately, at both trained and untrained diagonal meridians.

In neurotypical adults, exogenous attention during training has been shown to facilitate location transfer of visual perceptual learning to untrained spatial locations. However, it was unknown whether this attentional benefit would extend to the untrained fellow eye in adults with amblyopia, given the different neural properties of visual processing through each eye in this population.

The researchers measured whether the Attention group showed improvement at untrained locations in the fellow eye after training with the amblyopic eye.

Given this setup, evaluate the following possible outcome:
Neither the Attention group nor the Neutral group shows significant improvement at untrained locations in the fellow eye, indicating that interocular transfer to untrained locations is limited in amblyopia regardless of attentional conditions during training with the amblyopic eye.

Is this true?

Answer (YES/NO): NO